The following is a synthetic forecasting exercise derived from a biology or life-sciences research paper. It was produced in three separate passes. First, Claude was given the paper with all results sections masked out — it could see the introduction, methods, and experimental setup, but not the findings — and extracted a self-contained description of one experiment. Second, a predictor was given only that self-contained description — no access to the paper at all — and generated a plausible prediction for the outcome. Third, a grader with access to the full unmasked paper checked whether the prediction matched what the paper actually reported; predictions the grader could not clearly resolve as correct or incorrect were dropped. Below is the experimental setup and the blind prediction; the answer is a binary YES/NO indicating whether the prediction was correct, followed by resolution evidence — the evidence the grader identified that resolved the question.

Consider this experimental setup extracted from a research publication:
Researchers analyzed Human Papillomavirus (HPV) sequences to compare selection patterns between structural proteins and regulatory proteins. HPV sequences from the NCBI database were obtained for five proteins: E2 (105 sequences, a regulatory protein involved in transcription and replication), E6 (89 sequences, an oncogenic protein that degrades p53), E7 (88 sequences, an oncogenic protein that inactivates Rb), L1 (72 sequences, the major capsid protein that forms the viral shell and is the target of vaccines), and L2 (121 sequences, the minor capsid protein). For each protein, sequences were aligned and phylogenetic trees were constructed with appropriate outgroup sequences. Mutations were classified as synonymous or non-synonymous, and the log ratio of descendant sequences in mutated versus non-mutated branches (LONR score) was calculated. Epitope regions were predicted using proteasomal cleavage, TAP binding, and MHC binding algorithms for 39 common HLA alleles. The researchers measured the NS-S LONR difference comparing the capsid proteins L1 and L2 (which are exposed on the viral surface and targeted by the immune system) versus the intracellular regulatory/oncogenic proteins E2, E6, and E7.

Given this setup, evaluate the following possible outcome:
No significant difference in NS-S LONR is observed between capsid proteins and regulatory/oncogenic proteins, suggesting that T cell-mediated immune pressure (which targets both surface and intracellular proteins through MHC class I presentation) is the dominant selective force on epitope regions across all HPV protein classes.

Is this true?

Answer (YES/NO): NO